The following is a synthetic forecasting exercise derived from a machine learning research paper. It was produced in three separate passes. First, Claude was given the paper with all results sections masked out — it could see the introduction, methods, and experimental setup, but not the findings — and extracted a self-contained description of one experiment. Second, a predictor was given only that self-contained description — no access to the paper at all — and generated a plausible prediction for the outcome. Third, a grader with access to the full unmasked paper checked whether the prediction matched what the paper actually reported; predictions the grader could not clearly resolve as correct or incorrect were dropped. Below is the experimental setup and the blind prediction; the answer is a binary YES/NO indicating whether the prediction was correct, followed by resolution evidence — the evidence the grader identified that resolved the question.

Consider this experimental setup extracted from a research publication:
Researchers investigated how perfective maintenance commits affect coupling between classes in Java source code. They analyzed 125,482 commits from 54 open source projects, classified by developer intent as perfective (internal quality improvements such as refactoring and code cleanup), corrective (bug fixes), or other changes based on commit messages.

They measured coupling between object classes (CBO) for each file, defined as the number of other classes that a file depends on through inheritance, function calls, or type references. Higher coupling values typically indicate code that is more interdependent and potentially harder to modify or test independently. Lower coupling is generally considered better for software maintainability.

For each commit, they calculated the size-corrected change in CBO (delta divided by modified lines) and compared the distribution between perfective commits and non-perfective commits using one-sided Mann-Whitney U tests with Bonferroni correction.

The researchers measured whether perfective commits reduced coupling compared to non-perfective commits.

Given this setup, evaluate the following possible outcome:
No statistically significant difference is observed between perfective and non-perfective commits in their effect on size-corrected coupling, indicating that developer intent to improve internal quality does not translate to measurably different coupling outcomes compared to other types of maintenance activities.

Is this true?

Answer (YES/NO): NO